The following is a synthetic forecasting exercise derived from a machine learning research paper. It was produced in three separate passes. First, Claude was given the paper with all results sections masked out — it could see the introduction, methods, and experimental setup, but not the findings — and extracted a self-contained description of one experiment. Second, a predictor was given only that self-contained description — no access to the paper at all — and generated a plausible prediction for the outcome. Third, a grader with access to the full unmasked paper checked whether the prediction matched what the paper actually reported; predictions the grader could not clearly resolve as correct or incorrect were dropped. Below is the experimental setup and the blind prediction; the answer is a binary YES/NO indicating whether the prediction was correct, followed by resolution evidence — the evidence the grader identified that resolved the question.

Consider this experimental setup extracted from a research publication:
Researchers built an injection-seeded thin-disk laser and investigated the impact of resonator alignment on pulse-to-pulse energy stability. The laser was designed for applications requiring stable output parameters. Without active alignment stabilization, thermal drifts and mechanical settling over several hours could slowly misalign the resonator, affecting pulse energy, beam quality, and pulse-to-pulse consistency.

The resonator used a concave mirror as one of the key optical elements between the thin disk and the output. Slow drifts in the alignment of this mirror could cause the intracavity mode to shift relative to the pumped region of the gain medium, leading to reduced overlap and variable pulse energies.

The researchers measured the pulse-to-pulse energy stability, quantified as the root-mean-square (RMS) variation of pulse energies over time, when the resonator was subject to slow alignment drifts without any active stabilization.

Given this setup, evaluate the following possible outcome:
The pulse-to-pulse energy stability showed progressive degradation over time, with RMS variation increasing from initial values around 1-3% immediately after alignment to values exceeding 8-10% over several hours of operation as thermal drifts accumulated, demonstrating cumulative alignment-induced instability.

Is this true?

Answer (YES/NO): NO